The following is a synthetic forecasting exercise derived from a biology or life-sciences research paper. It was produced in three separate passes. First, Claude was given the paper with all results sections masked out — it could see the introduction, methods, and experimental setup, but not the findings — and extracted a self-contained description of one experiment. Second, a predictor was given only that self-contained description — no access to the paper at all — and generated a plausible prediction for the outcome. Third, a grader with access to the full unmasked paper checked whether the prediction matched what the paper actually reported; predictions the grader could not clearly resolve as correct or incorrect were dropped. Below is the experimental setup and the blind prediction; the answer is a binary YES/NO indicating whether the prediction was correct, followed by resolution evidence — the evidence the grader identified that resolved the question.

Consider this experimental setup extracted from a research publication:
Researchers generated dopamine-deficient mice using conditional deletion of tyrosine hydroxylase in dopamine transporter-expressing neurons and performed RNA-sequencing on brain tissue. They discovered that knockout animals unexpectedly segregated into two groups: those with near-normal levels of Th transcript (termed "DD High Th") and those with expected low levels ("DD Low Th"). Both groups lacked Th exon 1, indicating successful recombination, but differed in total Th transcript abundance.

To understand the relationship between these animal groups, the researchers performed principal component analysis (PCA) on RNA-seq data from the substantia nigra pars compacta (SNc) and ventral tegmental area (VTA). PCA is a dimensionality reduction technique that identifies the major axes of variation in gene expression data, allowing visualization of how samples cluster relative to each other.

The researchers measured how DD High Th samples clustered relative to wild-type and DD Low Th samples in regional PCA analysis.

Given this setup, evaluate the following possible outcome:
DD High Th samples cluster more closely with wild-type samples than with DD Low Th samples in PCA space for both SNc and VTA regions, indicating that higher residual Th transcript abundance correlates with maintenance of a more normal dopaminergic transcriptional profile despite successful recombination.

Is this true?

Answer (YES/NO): YES